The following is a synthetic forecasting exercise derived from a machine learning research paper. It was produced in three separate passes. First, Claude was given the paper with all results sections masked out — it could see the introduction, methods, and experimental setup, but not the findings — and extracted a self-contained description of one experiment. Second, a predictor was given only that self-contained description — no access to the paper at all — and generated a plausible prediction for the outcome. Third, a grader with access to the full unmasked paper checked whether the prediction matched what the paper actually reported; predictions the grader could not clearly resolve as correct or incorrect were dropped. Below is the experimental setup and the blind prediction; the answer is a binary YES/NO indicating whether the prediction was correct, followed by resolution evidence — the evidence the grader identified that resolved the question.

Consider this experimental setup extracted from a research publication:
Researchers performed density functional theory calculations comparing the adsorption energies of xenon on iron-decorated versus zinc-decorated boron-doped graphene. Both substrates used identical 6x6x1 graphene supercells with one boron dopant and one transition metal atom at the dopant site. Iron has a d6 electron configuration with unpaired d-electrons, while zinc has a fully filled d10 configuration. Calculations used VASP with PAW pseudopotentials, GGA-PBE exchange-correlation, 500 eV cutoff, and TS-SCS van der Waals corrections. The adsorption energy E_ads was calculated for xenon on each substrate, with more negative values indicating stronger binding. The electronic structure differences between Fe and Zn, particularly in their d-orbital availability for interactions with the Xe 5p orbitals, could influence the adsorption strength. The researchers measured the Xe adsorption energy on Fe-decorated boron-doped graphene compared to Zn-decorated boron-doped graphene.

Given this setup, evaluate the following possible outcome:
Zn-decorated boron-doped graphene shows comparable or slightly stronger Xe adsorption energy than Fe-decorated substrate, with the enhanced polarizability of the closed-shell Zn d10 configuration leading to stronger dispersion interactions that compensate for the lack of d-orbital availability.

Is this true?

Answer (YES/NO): NO